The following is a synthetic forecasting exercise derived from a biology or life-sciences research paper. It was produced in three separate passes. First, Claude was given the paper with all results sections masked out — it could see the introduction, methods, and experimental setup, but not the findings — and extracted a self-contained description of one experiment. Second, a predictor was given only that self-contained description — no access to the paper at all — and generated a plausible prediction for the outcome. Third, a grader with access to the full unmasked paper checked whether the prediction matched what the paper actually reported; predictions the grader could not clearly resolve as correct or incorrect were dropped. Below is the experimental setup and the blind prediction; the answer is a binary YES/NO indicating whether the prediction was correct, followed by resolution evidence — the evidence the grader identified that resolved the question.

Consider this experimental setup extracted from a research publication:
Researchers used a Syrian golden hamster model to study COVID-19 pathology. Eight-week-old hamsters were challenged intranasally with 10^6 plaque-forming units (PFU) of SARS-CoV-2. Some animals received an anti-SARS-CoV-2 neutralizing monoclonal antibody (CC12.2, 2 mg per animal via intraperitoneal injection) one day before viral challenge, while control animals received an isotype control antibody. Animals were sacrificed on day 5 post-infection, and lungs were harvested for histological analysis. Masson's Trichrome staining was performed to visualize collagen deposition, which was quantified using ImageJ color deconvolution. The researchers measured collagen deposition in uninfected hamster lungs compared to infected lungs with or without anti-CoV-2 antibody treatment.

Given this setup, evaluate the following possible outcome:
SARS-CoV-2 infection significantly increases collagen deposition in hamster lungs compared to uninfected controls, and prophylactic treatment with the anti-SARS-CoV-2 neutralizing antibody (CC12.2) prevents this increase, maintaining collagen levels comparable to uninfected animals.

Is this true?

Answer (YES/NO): YES